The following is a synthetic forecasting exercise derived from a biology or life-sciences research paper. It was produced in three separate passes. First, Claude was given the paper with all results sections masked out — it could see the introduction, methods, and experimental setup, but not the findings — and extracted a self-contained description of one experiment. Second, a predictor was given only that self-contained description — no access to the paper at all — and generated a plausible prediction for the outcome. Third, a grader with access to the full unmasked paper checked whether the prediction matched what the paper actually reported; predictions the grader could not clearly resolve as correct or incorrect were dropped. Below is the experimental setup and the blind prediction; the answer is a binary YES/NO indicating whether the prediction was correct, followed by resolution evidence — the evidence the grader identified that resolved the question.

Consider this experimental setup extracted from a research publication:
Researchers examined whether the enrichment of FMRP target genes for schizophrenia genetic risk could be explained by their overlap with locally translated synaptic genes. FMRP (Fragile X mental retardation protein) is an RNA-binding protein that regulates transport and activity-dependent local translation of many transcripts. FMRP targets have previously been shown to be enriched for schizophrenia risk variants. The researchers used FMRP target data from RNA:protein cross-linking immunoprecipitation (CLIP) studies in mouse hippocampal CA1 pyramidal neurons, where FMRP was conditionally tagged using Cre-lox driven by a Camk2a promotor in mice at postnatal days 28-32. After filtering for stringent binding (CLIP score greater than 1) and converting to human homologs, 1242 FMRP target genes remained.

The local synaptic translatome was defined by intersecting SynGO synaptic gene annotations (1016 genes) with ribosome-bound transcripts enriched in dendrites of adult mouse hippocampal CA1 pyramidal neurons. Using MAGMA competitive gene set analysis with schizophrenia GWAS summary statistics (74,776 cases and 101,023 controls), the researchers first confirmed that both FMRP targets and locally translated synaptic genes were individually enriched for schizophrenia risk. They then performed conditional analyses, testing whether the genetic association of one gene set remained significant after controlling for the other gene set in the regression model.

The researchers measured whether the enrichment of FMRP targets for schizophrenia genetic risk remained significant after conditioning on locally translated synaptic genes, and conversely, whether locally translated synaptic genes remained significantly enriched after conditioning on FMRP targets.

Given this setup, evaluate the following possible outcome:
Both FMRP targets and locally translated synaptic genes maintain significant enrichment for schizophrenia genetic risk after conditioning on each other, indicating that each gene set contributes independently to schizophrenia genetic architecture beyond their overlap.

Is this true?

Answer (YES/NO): YES